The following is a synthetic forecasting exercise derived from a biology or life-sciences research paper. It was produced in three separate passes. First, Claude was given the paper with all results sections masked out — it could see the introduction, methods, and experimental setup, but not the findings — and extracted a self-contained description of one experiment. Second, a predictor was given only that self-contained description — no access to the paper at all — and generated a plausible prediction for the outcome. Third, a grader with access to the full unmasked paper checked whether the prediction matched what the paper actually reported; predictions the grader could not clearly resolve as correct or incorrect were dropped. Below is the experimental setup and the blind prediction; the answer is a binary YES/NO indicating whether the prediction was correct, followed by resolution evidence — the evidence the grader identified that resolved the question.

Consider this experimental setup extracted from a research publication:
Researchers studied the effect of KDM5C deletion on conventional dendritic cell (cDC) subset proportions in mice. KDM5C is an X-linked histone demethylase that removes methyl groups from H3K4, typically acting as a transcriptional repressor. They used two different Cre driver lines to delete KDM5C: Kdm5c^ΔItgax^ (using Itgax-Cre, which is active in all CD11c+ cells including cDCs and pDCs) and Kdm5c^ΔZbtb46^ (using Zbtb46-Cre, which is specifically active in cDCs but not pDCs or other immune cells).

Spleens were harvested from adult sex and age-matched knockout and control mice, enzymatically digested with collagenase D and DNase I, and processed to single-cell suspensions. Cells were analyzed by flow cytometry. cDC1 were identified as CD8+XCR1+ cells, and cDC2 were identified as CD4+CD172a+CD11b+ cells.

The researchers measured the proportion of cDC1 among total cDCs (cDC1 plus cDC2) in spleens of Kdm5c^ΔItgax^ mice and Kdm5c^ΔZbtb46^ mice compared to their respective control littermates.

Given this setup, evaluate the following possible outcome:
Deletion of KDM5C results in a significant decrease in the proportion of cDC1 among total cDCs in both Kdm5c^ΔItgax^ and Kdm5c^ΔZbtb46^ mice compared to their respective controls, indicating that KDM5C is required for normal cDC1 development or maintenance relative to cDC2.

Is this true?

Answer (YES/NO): NO